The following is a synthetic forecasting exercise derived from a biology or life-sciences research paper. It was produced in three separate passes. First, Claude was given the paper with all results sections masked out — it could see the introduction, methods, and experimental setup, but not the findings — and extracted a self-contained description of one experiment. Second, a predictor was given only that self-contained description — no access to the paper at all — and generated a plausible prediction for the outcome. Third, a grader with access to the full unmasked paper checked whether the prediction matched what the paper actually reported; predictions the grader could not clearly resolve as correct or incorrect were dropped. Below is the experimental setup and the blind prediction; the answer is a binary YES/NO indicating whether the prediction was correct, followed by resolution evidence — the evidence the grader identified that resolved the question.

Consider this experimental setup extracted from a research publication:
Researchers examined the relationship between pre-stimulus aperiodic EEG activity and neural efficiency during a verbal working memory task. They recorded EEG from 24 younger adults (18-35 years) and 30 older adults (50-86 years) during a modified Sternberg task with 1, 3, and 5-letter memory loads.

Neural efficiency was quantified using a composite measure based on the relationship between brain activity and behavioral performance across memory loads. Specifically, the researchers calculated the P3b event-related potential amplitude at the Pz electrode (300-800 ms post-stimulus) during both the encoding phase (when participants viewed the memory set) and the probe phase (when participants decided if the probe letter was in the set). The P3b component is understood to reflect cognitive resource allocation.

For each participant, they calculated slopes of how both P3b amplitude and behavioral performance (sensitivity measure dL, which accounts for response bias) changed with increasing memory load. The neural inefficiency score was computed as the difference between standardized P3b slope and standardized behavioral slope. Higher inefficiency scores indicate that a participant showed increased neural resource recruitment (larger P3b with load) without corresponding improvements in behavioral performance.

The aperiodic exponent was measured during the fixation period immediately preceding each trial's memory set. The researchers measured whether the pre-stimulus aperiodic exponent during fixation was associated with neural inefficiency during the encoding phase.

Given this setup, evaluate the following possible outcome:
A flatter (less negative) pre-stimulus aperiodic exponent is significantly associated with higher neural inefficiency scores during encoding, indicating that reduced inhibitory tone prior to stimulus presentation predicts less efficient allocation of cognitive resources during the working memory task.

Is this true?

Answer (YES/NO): YES